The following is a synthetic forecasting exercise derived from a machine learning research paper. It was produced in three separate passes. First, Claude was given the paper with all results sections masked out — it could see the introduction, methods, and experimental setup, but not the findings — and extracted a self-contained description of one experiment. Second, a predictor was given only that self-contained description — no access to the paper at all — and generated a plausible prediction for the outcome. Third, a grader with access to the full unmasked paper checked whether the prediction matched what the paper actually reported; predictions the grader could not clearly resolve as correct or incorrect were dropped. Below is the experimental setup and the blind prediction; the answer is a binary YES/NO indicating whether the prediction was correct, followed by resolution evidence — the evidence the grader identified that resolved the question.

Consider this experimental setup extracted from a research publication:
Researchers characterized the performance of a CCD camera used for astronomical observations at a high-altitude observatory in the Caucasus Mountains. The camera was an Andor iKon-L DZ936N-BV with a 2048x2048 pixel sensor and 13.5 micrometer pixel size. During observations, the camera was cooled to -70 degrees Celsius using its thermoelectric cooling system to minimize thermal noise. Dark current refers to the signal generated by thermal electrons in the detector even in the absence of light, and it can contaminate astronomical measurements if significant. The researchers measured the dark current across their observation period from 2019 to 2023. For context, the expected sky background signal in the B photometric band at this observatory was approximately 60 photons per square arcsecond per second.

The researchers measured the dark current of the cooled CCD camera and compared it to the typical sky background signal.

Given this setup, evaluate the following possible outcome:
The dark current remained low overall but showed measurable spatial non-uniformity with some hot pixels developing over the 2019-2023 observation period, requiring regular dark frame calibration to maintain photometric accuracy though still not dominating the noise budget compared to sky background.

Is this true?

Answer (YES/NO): NO